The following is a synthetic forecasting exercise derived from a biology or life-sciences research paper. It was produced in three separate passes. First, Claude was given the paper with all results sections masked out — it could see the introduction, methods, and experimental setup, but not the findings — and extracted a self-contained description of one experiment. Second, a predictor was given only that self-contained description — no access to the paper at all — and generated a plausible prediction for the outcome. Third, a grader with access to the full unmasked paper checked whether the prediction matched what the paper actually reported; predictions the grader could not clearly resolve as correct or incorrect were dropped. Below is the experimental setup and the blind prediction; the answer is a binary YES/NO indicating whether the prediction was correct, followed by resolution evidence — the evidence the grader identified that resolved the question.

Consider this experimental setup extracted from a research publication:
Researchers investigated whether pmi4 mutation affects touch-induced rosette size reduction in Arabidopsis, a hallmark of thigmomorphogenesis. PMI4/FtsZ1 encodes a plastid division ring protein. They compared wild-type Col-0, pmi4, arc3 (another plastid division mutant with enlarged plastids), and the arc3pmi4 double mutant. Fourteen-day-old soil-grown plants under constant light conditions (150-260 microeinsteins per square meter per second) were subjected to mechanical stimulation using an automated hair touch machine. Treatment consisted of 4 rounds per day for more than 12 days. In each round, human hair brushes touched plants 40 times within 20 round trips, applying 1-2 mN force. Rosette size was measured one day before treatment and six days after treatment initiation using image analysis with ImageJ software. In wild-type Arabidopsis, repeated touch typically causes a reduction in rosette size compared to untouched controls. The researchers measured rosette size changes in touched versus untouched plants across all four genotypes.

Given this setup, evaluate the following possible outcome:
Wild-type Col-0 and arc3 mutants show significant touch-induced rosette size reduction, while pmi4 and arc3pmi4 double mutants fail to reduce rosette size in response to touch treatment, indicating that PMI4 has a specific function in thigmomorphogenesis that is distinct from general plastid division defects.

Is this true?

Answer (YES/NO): YES